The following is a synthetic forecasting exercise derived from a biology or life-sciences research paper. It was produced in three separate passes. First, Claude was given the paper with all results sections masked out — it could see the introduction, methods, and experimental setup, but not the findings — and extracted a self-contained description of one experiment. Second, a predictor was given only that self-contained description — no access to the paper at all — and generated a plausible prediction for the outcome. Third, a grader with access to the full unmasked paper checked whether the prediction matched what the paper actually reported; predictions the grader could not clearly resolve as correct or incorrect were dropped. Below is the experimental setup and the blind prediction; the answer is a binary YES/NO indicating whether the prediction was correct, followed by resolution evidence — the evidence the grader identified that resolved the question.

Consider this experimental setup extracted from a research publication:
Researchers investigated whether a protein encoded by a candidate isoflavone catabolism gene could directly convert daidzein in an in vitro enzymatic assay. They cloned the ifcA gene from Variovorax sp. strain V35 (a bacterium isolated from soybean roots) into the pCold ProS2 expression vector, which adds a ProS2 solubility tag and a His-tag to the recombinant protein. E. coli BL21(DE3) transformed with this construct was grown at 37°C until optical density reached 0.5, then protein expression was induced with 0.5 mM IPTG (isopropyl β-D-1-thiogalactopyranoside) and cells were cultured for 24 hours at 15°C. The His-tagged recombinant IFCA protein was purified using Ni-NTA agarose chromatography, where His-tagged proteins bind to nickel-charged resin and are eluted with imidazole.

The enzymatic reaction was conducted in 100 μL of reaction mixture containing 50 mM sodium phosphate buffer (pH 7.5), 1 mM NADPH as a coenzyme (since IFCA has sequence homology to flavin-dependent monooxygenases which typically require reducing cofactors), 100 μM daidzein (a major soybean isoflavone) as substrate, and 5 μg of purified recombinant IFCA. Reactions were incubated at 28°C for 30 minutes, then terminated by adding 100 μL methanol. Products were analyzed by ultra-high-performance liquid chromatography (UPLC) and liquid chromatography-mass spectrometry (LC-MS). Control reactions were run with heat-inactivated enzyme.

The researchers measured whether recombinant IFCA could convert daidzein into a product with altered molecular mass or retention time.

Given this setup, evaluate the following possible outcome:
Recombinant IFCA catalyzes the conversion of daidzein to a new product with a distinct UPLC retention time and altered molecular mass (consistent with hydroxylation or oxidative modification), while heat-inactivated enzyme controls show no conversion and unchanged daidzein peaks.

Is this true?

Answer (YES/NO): NO